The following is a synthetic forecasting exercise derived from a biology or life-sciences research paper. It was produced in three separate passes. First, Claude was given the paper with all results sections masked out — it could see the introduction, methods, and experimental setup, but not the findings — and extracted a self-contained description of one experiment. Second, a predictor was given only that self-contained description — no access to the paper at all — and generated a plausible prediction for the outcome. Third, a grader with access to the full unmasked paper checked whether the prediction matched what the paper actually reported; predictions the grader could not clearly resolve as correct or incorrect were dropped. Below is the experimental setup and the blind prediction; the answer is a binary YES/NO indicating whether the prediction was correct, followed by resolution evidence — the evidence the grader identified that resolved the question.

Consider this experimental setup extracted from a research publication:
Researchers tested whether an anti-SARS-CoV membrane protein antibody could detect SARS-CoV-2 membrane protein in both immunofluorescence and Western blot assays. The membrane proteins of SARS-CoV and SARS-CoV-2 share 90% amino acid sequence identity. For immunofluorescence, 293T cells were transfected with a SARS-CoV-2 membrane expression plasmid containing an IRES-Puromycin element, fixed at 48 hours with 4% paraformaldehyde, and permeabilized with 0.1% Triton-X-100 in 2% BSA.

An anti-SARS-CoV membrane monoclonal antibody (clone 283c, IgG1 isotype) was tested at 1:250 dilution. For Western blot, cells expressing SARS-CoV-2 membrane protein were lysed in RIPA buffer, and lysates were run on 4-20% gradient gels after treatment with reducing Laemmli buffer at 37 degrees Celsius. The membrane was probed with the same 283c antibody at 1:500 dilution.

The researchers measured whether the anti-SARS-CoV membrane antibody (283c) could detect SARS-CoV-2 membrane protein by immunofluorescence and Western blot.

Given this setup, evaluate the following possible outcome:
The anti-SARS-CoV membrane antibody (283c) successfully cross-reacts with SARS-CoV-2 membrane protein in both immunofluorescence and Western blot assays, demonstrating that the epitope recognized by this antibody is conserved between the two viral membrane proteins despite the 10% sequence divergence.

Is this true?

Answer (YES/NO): NO